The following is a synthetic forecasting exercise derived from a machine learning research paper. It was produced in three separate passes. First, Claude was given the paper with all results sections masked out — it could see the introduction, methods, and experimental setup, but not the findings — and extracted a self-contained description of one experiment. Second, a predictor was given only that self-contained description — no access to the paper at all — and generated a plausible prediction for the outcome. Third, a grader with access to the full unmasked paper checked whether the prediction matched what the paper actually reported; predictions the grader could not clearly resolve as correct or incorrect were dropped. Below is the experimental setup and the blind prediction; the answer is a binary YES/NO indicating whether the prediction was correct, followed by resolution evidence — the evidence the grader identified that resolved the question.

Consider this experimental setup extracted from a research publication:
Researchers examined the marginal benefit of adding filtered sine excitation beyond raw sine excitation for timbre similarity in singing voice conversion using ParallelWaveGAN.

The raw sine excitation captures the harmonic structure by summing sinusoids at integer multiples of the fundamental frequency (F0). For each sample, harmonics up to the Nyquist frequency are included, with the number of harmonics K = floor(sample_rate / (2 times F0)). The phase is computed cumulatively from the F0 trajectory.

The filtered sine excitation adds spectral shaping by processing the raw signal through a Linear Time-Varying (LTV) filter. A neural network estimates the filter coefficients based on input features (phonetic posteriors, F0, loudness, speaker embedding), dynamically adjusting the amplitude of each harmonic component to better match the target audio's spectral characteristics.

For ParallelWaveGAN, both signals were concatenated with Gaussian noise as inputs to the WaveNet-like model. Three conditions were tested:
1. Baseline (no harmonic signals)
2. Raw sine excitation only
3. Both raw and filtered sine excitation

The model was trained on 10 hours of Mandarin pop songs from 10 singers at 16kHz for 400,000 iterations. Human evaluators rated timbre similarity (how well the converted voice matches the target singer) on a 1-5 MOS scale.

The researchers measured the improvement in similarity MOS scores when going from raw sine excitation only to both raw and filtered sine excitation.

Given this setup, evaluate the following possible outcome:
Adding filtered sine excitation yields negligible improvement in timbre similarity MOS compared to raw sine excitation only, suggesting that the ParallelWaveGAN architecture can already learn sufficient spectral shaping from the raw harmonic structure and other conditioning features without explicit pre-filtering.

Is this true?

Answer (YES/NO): YES